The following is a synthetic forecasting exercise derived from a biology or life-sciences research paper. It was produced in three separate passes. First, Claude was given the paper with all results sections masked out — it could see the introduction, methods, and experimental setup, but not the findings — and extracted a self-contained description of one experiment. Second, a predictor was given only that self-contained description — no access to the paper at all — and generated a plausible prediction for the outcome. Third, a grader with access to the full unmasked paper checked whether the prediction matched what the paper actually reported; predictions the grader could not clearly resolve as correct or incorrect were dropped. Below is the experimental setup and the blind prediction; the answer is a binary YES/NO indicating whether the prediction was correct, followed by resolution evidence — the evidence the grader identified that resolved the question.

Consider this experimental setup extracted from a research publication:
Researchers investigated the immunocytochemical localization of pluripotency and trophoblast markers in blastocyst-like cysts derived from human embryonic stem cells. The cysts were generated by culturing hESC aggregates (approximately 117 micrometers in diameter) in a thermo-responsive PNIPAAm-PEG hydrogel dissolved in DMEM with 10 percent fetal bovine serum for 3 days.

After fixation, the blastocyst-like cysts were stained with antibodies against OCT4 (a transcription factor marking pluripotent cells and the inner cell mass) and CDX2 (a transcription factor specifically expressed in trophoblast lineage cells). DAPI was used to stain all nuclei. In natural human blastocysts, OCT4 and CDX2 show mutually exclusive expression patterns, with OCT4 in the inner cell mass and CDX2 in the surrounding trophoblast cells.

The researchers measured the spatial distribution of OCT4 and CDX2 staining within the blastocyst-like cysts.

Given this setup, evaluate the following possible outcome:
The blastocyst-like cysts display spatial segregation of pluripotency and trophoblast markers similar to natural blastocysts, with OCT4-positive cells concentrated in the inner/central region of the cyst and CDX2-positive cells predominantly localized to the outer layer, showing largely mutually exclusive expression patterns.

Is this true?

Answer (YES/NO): NO